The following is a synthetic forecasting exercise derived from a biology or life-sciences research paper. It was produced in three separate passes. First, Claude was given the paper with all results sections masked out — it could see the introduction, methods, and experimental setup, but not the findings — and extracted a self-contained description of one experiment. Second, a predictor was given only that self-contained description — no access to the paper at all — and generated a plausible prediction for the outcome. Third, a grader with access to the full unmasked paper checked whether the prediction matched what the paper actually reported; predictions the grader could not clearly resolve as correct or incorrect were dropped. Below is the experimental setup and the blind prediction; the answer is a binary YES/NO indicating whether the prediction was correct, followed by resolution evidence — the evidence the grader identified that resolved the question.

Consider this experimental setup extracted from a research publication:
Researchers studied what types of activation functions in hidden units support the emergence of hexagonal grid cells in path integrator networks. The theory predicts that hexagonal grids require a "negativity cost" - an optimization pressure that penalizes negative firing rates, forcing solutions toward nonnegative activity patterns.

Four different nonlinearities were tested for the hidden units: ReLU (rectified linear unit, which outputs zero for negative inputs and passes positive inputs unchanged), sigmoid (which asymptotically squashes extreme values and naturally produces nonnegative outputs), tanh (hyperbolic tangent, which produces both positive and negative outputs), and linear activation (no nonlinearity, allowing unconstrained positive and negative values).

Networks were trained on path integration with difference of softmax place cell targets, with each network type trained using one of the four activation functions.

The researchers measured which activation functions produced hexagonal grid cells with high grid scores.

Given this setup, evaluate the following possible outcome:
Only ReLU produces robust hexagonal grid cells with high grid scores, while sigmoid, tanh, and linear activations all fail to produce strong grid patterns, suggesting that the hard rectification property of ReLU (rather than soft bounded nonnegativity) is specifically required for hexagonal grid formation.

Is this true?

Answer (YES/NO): NO